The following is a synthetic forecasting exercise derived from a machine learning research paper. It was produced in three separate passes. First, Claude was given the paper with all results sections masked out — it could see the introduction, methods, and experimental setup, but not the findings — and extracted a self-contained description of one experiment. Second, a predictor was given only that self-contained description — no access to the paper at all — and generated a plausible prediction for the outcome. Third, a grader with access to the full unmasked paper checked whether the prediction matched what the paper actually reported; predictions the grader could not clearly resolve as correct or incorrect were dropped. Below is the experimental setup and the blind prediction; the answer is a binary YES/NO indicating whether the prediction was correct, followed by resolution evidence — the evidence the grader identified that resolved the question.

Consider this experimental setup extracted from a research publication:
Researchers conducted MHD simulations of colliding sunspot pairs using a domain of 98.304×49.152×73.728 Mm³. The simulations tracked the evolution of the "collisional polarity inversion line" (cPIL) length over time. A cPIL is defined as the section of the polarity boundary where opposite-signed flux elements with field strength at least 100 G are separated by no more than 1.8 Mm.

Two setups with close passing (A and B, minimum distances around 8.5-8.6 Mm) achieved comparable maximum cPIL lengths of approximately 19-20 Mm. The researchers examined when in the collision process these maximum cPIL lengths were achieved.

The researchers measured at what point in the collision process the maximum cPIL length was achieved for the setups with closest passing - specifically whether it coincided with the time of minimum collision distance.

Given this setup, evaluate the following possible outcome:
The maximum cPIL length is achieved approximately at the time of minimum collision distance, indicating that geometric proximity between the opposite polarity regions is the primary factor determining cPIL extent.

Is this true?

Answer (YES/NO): YES